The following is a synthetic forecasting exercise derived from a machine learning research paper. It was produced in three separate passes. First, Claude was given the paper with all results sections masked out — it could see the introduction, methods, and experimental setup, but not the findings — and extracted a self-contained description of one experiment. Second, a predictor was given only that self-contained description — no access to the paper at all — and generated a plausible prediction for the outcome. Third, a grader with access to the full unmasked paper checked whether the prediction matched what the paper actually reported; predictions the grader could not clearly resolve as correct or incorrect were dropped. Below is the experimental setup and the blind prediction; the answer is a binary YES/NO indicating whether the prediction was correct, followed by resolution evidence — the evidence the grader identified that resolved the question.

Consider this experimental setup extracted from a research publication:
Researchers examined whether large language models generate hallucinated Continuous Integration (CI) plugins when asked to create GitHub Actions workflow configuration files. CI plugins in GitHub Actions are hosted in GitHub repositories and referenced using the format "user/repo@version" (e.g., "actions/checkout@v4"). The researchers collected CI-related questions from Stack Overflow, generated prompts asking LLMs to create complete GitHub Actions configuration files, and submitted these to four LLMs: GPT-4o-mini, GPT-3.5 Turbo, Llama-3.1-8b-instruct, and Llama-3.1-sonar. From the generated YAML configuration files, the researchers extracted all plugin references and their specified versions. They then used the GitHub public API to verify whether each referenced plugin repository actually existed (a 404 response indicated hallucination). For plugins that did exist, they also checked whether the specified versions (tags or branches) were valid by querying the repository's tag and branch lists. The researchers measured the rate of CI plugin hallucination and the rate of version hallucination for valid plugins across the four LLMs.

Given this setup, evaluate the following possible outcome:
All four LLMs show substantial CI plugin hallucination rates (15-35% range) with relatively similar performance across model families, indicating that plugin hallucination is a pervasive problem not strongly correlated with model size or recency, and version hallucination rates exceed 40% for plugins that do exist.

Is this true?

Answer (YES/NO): NO